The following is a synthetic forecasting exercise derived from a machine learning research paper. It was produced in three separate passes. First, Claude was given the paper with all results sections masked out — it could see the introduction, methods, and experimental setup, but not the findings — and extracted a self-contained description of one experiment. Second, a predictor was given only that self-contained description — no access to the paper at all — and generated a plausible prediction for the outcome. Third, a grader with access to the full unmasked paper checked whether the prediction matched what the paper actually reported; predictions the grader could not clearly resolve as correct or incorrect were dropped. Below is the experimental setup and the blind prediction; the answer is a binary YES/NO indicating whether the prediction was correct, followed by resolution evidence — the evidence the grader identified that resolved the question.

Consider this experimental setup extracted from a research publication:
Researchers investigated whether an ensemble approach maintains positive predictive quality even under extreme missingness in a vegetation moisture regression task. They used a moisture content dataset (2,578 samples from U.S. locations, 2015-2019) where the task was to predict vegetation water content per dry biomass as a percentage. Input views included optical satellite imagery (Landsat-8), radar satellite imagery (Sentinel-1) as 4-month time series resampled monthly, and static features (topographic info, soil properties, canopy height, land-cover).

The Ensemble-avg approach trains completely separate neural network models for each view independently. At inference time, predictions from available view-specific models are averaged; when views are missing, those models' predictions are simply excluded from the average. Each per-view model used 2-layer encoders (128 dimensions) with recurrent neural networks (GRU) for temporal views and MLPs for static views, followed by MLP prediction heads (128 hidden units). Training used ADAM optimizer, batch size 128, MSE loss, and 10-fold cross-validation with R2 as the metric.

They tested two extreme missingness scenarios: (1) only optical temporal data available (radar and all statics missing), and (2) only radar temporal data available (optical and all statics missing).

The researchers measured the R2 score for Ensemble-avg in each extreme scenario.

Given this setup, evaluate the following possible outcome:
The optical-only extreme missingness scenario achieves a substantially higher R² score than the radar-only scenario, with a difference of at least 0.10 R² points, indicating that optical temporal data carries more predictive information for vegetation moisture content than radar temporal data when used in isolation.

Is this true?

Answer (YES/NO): YES